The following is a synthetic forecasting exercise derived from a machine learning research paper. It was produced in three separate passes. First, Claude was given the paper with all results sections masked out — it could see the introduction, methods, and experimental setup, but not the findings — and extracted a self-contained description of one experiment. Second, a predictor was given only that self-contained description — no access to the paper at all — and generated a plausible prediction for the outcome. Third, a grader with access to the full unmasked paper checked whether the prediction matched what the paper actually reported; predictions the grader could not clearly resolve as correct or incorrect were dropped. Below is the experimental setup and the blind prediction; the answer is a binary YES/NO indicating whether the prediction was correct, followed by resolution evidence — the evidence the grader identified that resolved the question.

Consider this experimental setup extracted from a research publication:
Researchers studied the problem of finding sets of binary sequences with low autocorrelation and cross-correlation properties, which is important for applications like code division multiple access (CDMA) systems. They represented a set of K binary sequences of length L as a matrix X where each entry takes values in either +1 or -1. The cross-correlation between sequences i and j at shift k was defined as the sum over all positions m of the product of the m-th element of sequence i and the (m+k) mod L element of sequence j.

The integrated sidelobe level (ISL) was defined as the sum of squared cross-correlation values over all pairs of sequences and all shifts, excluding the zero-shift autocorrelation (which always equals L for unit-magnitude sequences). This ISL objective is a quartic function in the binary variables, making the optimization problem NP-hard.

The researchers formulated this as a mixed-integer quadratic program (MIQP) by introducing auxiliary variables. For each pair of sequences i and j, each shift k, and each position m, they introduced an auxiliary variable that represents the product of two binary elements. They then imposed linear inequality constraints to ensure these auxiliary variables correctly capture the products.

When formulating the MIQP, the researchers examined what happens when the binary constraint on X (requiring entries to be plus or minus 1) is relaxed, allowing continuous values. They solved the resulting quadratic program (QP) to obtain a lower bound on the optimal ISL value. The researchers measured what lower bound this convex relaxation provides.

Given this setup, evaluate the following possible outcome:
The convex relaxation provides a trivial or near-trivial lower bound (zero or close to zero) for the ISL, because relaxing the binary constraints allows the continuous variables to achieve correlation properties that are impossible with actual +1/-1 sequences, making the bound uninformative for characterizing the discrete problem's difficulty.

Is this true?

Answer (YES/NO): YES